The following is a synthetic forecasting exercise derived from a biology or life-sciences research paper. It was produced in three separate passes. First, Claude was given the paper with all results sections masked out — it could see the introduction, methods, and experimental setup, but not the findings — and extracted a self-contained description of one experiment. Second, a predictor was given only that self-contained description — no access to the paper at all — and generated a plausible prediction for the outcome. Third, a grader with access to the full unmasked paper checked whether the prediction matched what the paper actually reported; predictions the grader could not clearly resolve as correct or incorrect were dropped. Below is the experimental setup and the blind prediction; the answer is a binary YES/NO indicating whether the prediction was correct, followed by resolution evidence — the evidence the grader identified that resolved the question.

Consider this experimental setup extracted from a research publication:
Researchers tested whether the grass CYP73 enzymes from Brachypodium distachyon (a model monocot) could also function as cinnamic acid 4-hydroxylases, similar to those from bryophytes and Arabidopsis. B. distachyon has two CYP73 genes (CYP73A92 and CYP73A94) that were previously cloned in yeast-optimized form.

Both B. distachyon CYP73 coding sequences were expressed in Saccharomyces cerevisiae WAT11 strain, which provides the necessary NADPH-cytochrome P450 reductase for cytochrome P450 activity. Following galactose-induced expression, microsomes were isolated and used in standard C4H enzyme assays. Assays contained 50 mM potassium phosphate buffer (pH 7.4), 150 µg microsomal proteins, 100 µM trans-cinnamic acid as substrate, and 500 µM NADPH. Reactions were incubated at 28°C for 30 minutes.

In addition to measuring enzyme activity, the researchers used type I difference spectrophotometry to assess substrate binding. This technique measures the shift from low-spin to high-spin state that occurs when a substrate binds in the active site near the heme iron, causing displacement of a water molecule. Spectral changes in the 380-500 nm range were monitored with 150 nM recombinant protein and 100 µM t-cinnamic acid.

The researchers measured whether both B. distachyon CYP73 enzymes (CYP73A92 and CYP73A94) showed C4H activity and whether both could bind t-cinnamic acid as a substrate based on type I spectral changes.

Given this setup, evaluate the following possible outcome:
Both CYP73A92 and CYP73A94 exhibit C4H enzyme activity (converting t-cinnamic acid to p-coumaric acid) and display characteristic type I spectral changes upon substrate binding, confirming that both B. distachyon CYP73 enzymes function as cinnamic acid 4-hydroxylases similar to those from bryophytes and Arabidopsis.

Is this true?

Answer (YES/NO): YES